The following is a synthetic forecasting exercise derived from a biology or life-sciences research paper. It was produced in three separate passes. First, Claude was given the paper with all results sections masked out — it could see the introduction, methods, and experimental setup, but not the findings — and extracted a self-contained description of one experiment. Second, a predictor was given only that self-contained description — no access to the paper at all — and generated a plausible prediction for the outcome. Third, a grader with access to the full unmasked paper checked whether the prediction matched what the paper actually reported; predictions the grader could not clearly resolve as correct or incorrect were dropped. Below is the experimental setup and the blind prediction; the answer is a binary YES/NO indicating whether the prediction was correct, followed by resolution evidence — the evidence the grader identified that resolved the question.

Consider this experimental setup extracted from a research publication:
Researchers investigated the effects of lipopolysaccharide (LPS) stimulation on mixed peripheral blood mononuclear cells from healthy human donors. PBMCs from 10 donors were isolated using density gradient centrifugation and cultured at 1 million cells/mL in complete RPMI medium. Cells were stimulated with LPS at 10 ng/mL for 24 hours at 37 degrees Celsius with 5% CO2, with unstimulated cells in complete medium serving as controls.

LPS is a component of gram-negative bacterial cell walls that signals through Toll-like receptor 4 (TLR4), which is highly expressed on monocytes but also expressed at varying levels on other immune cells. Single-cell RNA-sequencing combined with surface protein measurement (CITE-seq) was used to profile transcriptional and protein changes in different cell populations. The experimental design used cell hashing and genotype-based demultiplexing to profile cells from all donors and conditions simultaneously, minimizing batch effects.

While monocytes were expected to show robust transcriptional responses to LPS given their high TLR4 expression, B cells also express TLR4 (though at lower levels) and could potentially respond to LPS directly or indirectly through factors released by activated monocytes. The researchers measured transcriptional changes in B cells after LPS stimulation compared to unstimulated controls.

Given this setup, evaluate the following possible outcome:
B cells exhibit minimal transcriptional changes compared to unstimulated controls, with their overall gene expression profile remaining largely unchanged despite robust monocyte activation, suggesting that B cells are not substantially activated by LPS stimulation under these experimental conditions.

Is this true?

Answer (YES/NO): YES